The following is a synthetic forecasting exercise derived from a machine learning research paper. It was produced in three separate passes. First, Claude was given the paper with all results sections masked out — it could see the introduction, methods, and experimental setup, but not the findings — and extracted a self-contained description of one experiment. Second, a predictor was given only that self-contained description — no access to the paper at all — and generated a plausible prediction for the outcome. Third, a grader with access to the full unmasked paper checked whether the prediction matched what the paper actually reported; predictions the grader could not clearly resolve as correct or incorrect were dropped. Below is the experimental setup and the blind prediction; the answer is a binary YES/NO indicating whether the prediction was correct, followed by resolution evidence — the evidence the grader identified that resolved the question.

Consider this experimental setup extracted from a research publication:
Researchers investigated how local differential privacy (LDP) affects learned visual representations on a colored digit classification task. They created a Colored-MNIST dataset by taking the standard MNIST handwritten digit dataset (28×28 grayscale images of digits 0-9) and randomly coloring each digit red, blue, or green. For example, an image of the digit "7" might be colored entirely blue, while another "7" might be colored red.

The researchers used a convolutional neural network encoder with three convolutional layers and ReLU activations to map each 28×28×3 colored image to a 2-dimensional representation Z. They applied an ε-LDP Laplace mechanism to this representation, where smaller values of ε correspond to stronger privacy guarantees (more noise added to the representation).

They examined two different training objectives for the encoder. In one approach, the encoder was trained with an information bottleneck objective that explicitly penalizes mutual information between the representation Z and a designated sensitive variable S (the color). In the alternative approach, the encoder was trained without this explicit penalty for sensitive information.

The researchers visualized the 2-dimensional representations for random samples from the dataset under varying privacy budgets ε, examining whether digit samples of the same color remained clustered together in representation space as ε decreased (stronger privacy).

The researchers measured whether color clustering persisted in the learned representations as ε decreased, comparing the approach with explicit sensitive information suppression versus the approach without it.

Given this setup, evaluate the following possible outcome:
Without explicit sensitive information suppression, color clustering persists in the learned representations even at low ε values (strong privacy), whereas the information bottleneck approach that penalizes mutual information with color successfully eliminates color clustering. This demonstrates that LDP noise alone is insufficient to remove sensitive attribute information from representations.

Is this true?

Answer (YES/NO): YES